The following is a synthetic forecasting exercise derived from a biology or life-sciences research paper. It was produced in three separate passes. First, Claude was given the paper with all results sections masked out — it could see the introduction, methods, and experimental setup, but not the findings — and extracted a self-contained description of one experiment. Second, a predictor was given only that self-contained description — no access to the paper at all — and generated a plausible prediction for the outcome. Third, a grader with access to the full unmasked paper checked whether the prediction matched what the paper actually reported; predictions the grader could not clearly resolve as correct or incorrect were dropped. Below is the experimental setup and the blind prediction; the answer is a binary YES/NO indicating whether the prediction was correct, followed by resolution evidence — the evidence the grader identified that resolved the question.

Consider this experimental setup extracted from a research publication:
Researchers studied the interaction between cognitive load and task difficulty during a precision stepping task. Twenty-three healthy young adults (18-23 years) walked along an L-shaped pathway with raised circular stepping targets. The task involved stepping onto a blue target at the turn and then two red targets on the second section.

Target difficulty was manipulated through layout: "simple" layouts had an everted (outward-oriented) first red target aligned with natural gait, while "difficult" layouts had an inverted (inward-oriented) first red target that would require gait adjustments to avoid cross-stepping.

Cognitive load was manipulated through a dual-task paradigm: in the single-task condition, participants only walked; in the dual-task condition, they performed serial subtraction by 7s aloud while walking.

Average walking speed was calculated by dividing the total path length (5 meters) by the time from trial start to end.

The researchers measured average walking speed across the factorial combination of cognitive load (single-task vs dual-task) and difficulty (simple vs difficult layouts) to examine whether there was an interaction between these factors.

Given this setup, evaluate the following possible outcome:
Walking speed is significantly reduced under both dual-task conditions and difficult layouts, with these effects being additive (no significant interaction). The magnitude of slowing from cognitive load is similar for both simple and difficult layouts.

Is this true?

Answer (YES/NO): NO